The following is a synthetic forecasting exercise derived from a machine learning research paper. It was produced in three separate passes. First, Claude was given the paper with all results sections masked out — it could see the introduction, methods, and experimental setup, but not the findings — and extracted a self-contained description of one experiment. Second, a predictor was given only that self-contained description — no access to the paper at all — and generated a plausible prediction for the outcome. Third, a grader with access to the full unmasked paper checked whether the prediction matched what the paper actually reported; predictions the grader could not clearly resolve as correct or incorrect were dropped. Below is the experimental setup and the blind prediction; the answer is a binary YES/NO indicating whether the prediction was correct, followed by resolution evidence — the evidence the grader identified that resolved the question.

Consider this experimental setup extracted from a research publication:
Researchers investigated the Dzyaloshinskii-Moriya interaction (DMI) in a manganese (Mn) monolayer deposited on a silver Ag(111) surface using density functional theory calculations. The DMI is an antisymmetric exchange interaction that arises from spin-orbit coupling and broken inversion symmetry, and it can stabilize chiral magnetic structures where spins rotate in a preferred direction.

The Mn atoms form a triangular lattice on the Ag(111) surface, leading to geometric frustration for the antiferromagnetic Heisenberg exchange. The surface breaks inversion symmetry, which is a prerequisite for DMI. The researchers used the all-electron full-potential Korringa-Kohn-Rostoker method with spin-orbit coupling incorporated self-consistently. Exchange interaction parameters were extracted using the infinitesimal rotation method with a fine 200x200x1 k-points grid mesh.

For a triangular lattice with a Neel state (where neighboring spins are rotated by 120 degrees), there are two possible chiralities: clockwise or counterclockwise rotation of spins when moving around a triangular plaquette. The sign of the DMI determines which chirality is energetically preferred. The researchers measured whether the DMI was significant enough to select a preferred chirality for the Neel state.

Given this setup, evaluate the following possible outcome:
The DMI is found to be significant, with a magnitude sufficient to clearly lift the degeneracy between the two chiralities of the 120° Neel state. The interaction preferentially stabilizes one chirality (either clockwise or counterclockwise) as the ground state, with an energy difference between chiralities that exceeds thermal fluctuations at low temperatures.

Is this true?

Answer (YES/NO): YES